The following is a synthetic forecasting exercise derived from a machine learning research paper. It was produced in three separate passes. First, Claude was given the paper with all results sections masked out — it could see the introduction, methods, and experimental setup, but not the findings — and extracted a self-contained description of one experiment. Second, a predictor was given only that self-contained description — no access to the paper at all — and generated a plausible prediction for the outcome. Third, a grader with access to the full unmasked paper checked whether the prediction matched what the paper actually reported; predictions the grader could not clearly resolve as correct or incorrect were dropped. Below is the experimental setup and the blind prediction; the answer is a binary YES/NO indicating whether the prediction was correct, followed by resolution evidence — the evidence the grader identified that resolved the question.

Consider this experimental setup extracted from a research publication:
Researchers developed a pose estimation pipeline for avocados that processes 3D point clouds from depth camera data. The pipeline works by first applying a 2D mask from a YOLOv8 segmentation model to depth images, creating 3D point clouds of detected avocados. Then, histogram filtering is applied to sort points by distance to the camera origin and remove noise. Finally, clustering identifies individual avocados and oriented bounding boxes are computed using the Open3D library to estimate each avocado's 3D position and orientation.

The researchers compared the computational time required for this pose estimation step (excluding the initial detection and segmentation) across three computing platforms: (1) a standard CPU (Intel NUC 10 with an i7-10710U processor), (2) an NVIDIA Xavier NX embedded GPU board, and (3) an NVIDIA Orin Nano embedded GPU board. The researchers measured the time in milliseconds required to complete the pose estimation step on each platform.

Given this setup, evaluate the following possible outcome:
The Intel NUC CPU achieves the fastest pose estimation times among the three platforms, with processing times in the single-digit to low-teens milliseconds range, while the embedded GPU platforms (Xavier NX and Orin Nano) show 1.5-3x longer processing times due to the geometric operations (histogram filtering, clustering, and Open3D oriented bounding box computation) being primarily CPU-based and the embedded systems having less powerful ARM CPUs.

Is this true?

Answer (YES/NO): NO